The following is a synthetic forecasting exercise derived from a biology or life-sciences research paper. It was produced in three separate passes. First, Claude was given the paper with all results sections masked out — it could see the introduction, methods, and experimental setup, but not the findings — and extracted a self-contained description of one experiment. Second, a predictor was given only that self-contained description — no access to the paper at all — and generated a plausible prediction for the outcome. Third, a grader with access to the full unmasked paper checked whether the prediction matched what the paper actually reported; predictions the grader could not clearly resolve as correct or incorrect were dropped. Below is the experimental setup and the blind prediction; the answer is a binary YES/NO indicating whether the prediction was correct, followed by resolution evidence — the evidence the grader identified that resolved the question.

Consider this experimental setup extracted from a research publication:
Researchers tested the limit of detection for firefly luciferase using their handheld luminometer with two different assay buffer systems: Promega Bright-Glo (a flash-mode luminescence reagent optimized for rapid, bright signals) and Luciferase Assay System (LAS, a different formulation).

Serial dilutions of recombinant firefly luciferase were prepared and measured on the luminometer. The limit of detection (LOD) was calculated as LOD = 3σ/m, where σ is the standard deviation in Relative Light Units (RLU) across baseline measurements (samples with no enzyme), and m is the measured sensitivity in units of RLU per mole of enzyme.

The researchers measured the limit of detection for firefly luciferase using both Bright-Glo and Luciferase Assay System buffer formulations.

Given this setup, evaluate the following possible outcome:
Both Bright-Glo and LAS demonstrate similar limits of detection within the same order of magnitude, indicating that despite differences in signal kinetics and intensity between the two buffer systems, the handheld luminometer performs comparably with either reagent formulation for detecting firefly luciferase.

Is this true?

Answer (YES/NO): YES